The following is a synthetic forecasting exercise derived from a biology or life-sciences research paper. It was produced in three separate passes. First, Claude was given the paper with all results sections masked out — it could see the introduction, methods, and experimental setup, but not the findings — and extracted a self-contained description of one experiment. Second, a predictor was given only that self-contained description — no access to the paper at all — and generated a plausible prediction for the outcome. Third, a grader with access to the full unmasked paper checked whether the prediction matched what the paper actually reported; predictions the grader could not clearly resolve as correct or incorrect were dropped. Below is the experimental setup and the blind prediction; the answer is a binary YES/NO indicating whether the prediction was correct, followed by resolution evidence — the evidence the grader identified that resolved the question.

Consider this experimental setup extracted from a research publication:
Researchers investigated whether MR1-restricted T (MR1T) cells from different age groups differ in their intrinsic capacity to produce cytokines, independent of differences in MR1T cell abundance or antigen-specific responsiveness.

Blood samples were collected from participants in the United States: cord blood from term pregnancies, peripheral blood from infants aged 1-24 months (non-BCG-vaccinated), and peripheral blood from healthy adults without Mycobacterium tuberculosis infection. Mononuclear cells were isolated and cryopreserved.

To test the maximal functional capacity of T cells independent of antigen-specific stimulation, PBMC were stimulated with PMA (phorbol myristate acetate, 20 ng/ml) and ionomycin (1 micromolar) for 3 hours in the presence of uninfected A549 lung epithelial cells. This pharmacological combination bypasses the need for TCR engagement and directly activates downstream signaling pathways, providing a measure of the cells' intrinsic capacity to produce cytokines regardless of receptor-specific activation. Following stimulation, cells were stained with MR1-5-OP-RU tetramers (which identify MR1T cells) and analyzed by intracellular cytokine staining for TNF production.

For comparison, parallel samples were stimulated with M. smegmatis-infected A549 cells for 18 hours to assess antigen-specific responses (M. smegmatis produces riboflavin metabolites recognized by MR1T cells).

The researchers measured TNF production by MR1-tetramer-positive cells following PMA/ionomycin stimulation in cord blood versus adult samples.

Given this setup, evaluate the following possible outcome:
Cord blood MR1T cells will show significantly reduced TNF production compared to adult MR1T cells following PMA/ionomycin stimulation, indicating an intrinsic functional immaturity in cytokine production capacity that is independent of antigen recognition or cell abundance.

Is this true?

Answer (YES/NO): YES